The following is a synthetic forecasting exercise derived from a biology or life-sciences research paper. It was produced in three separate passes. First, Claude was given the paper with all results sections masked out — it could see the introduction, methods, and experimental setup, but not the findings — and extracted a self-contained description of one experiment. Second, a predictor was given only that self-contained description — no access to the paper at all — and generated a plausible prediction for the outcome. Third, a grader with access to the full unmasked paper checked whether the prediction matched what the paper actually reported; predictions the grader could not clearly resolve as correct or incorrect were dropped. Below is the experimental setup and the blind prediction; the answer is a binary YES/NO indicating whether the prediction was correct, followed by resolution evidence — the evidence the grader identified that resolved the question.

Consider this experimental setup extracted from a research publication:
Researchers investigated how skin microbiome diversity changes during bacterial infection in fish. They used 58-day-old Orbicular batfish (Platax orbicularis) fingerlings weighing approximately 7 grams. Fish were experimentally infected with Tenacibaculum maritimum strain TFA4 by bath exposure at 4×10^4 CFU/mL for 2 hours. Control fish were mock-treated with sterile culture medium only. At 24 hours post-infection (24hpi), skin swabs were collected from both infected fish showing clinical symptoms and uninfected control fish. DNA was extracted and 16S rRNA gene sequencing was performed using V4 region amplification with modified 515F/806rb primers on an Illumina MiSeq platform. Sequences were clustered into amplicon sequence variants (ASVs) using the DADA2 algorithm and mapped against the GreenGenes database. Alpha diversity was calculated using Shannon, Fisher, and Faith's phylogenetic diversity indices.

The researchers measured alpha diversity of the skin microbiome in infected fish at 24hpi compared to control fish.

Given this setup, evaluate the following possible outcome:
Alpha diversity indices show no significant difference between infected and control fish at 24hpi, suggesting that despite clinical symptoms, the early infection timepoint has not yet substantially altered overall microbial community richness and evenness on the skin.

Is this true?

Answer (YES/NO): NO